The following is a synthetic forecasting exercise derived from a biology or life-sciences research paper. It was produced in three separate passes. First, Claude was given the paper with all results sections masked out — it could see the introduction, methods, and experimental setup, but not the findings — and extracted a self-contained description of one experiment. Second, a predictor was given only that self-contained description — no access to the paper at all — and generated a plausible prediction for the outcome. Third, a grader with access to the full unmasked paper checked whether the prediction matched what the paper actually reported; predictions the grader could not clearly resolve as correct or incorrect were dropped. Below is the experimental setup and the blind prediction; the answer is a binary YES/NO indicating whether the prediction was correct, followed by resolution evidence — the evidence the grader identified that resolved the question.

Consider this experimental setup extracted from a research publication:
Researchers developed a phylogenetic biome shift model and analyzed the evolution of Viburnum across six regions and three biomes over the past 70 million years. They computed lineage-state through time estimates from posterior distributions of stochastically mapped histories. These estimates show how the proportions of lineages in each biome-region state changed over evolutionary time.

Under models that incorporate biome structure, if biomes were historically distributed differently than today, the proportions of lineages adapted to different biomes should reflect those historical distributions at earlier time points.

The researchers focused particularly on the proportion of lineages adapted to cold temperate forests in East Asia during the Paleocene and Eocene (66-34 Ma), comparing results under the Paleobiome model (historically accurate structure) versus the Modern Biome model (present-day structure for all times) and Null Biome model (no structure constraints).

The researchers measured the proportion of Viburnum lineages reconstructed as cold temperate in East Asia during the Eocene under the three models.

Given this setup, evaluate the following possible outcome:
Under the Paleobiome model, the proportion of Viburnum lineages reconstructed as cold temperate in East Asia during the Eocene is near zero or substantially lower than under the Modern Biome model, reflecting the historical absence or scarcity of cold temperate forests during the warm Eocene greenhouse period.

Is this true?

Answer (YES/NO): YES